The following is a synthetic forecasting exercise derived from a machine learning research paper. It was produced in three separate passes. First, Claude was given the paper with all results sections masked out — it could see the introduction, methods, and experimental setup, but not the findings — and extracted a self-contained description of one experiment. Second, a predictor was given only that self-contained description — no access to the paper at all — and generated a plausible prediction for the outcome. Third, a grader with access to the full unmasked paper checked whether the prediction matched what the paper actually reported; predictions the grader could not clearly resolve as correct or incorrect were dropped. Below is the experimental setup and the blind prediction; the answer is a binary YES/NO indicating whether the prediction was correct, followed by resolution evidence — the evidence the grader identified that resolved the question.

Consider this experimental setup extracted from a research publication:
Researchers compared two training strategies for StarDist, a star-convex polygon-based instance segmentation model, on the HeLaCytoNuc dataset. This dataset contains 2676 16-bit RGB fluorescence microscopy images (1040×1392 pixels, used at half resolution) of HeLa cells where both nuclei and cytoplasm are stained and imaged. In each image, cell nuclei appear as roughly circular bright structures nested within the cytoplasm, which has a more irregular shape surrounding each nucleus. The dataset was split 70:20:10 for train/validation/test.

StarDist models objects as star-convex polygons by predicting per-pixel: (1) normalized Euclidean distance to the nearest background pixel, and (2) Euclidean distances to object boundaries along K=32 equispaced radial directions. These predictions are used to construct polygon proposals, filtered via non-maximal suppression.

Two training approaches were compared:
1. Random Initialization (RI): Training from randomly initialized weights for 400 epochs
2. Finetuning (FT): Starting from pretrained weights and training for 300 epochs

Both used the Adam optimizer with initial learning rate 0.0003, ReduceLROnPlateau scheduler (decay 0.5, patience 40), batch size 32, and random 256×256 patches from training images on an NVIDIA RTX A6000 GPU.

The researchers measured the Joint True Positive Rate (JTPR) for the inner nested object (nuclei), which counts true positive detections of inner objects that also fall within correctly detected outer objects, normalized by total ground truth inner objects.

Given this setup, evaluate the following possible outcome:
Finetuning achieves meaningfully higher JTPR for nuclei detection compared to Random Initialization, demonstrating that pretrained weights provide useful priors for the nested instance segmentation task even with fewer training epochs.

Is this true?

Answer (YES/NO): NO